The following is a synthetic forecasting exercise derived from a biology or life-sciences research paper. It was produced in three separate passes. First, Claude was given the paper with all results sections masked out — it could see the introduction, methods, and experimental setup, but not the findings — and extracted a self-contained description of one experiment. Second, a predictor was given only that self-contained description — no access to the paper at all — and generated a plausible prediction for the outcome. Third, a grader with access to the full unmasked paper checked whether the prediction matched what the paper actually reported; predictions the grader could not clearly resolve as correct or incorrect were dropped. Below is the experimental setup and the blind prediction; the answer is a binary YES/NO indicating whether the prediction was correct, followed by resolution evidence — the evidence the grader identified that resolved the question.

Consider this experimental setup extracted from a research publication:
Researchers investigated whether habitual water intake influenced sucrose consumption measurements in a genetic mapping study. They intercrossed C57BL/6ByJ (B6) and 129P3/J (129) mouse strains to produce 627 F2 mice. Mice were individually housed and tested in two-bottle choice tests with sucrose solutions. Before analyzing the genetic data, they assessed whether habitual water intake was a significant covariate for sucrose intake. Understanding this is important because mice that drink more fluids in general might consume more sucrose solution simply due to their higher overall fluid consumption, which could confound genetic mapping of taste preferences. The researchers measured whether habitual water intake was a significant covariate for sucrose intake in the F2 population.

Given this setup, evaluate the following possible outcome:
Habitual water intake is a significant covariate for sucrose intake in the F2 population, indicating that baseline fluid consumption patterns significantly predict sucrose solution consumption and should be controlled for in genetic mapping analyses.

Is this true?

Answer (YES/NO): YES